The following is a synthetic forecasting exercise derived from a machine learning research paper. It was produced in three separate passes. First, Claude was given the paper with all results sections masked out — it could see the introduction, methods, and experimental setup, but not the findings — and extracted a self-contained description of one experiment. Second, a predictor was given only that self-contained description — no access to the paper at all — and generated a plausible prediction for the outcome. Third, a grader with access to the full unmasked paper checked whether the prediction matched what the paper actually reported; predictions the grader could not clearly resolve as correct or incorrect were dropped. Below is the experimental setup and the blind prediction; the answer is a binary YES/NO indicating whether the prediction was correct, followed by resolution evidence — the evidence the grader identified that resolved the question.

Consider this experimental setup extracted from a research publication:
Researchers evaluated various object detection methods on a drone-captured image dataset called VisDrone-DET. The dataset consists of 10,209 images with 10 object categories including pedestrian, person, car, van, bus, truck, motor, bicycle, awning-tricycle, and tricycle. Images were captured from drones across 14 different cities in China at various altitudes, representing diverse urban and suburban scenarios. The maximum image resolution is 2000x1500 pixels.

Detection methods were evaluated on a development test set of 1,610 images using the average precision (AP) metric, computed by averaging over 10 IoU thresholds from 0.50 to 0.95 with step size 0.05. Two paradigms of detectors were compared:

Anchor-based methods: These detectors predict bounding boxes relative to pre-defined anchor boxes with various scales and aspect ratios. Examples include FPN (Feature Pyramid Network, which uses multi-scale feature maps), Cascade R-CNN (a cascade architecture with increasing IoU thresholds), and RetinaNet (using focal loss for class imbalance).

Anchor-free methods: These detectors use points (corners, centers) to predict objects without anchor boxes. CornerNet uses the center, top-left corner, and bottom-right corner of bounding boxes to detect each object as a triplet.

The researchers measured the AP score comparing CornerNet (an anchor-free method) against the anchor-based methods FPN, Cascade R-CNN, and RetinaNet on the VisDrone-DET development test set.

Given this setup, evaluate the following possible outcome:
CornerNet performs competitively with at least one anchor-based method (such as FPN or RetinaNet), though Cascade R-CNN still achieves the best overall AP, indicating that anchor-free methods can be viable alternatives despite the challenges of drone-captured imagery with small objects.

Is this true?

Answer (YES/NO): NO